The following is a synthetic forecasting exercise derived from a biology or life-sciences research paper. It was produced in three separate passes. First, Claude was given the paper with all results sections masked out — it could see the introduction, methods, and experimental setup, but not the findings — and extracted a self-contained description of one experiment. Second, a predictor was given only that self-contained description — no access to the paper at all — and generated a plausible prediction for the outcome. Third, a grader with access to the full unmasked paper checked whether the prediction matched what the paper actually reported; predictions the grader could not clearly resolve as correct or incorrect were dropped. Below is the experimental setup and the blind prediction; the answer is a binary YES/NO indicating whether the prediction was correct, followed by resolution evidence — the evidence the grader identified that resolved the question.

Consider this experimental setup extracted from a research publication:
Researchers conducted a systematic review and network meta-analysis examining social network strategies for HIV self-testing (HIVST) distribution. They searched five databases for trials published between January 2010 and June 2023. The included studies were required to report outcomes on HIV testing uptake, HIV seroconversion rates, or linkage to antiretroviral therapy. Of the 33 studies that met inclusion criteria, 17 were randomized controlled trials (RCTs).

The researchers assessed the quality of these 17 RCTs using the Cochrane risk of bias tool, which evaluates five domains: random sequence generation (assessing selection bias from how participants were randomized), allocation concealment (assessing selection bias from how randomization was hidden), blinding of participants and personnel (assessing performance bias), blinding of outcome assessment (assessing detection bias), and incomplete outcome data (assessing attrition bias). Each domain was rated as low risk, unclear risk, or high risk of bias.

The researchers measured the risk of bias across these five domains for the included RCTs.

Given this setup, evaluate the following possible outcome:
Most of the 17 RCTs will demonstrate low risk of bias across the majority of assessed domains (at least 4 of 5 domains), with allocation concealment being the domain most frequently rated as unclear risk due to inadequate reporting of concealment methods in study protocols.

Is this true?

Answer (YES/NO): NO